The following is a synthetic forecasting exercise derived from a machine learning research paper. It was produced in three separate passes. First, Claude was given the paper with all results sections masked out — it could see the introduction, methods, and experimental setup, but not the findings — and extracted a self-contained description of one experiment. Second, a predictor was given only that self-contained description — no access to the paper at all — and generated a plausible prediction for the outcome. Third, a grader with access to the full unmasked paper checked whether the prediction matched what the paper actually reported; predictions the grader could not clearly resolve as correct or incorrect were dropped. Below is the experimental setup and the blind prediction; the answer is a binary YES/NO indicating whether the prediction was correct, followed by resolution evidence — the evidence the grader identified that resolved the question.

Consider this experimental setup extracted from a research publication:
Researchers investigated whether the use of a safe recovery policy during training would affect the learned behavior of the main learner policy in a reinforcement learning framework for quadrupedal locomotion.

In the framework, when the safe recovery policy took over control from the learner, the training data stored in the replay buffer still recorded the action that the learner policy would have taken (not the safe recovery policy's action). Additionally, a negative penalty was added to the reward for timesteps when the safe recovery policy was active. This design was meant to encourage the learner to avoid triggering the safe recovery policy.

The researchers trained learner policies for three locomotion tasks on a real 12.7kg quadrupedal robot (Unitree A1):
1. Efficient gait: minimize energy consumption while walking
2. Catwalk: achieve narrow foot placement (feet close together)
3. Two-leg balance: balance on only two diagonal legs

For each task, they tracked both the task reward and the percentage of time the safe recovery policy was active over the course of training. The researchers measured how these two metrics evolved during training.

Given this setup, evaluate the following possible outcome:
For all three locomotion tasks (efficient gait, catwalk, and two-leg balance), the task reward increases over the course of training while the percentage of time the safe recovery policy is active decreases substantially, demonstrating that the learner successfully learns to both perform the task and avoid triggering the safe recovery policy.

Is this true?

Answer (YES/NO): NO